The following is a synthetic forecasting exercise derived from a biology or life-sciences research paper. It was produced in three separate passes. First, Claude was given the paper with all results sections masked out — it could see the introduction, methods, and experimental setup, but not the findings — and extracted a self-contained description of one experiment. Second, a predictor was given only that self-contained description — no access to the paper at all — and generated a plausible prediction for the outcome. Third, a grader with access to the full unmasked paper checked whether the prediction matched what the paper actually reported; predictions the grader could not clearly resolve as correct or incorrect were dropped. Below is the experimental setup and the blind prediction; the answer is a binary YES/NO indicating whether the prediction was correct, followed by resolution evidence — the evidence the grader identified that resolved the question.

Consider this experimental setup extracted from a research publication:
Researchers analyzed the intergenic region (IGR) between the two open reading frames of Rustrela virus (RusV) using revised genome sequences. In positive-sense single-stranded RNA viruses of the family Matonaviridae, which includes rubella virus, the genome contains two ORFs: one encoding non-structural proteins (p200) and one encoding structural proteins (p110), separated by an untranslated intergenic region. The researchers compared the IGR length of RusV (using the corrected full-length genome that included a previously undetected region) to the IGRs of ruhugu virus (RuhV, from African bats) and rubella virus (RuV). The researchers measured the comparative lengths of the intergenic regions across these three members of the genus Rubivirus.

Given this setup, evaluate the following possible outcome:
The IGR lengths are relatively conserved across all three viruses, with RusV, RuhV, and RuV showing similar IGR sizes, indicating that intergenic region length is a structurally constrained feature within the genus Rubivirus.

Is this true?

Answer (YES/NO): NO